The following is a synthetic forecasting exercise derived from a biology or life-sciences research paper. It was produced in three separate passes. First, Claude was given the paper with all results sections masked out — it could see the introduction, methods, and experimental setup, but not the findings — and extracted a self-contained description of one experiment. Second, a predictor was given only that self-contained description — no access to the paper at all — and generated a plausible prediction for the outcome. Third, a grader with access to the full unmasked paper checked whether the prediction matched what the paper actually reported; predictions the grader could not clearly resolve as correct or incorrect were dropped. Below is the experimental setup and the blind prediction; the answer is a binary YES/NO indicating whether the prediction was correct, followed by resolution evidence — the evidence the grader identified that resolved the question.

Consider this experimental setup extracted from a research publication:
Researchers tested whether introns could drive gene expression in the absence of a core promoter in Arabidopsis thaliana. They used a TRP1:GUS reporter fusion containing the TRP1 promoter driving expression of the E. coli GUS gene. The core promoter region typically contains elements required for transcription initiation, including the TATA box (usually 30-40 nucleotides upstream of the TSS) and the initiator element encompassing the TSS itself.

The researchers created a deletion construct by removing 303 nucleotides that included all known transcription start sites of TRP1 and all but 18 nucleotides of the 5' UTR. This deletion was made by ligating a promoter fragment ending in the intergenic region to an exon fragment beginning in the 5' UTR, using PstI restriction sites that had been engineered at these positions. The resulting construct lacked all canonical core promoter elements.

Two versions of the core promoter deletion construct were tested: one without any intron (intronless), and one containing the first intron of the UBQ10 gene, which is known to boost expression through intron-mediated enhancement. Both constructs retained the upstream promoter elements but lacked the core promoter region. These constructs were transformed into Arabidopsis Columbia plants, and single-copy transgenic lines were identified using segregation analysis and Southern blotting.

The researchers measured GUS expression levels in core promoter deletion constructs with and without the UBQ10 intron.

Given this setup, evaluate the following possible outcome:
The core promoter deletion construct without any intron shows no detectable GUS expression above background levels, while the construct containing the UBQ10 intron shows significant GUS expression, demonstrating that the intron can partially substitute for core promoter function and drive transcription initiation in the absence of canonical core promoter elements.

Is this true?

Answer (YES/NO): NO